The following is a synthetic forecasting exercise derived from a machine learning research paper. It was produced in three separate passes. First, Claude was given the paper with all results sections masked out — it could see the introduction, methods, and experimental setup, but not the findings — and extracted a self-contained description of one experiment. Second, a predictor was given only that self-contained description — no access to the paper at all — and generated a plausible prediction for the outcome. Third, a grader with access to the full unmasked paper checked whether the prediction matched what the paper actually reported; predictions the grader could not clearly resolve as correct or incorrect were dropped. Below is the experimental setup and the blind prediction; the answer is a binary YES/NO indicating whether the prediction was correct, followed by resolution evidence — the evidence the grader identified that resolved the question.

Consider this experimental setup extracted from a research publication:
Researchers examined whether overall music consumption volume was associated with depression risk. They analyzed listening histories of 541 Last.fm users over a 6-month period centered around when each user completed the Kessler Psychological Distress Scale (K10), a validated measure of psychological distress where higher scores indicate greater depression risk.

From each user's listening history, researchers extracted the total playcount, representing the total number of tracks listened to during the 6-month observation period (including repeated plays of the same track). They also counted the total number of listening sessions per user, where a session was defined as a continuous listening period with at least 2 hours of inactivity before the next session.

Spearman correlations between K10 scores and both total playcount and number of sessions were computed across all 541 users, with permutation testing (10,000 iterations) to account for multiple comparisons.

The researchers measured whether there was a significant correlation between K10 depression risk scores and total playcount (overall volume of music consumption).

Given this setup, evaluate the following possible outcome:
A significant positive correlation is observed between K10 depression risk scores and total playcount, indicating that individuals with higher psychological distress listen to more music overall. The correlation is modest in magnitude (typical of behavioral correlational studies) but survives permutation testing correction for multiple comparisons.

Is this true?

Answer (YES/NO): YES